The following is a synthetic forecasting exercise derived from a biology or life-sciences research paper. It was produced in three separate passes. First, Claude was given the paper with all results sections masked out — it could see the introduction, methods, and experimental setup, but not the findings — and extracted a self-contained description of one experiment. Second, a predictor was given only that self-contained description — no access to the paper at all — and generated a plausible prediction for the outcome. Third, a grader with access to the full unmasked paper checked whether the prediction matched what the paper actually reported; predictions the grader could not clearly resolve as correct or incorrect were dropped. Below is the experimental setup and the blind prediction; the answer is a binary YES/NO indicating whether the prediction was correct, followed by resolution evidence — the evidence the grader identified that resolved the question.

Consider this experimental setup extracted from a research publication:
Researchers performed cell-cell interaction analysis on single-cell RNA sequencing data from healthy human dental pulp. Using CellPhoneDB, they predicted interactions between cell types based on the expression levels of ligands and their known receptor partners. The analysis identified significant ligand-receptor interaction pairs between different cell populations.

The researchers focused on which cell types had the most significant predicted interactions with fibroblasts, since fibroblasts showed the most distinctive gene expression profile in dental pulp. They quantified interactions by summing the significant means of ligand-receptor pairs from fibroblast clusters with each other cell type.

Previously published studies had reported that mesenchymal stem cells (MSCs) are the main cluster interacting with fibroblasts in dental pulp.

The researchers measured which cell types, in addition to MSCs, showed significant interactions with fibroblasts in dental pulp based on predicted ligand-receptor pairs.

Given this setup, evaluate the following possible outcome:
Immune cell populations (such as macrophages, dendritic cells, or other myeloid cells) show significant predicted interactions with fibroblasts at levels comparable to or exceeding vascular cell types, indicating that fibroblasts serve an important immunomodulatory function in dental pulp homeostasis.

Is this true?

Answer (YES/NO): NO